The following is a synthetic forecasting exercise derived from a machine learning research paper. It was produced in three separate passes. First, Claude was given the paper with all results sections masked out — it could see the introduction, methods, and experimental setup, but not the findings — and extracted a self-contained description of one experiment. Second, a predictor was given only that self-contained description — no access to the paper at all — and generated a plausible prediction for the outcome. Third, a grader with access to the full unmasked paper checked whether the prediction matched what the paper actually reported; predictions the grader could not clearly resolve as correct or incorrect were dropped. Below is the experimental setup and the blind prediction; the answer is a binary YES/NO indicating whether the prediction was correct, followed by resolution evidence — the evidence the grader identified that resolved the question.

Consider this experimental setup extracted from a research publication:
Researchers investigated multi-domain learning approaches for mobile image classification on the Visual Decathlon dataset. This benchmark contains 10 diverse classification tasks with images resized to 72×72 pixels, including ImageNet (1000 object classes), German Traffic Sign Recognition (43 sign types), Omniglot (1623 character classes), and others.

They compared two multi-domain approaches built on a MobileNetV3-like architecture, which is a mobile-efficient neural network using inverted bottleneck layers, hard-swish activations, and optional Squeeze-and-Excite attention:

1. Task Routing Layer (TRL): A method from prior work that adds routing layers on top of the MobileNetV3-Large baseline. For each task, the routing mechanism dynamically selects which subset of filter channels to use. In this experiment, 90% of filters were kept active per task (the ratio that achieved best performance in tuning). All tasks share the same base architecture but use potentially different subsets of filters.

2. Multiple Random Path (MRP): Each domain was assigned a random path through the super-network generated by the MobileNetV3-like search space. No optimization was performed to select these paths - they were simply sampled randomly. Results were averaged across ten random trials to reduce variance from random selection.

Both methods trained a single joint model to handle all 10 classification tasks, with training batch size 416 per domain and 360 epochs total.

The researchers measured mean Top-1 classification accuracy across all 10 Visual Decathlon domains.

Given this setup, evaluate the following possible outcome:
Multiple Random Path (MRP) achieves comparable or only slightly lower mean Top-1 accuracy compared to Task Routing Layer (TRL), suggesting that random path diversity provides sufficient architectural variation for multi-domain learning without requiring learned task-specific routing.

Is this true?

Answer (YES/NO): NO